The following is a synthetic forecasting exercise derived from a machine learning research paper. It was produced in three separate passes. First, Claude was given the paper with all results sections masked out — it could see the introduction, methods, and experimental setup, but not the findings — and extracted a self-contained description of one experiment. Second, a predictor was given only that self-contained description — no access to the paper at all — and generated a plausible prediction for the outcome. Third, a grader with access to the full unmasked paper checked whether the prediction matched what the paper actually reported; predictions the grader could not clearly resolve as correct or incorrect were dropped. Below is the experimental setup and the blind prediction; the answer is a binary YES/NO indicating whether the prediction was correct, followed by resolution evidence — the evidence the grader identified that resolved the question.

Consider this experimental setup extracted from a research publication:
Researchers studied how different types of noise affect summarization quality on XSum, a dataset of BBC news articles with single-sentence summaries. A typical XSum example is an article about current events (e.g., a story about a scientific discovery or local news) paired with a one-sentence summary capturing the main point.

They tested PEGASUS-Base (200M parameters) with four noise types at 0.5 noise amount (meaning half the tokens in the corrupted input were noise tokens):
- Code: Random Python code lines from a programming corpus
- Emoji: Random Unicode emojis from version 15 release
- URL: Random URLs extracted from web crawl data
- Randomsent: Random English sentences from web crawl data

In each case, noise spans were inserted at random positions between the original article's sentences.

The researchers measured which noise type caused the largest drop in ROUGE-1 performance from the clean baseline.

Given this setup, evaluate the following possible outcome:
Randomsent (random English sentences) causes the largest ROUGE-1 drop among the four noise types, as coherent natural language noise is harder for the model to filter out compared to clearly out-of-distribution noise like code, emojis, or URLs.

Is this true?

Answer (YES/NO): YES